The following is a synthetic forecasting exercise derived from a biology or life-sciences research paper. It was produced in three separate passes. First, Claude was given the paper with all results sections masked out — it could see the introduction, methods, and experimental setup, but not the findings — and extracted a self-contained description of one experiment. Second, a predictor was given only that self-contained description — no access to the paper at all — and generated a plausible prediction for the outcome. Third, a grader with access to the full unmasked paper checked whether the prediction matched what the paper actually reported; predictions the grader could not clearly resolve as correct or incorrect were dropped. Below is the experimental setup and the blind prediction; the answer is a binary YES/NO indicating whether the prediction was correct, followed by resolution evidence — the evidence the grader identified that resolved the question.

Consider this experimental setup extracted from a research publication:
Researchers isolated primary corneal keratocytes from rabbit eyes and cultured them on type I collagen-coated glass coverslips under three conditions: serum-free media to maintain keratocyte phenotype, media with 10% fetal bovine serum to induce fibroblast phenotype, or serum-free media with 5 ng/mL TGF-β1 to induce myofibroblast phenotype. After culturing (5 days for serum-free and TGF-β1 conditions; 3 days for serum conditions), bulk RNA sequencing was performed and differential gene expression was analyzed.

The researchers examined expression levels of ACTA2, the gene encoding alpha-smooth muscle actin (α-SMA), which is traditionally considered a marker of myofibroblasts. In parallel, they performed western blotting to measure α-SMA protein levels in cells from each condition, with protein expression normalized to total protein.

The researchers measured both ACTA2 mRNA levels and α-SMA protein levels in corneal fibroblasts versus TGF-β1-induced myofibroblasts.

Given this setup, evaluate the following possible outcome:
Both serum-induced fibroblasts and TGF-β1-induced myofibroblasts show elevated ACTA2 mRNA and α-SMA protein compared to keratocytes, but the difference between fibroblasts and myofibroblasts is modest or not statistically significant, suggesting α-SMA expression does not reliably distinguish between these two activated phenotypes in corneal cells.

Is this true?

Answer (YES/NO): NO